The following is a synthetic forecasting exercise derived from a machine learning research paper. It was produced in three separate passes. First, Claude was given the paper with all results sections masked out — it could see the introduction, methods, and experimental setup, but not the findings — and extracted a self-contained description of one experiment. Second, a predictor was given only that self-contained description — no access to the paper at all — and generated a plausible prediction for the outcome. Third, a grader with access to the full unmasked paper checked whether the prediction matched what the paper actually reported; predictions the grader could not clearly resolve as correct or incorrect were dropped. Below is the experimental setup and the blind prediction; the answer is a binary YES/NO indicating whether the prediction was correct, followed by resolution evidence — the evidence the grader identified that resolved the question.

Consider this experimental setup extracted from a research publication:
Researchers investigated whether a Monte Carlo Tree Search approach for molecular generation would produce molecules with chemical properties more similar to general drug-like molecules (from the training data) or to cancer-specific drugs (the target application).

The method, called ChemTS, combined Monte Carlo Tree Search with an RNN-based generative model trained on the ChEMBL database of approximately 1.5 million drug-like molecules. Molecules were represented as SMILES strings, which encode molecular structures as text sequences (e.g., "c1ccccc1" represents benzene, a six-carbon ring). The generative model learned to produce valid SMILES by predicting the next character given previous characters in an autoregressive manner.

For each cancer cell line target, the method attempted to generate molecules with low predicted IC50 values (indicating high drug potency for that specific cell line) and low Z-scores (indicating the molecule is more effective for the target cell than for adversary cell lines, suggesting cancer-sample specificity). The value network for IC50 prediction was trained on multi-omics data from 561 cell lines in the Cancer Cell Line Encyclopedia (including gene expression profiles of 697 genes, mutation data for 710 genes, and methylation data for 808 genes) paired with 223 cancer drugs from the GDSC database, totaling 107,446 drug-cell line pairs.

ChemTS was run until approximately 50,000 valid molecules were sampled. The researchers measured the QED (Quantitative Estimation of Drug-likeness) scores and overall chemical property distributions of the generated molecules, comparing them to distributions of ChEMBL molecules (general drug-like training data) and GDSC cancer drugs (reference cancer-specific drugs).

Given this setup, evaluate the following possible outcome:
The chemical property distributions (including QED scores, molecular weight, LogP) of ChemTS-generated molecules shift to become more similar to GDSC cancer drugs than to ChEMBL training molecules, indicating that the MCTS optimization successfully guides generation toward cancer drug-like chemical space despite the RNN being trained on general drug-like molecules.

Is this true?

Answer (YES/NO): NO